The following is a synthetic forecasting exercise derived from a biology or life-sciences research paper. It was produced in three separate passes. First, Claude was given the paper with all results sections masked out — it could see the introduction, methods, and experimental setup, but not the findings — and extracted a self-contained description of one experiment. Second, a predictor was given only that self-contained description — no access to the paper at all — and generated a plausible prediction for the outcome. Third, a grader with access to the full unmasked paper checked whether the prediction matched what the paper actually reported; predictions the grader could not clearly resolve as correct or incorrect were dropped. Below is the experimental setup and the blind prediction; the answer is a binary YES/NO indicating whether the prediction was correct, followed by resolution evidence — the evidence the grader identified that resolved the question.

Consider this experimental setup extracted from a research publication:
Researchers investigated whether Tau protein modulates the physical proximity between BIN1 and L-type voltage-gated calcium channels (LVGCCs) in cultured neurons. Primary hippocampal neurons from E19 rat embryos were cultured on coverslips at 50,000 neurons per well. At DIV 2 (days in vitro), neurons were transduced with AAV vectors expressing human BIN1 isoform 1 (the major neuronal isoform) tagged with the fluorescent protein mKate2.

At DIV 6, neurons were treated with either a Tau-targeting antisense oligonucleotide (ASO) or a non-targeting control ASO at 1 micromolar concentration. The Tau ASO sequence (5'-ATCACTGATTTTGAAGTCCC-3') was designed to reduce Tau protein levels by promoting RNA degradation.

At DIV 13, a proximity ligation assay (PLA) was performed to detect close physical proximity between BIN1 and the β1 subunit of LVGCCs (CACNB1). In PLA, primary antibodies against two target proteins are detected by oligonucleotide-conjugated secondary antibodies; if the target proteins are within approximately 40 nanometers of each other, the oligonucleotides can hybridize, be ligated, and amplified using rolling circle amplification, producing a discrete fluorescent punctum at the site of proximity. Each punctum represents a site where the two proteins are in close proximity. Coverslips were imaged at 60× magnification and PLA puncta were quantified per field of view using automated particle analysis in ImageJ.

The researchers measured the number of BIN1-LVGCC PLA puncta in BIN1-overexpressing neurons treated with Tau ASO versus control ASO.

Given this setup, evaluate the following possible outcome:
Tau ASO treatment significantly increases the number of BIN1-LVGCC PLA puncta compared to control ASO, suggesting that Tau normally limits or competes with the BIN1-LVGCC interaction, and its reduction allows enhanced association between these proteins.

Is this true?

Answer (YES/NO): NO